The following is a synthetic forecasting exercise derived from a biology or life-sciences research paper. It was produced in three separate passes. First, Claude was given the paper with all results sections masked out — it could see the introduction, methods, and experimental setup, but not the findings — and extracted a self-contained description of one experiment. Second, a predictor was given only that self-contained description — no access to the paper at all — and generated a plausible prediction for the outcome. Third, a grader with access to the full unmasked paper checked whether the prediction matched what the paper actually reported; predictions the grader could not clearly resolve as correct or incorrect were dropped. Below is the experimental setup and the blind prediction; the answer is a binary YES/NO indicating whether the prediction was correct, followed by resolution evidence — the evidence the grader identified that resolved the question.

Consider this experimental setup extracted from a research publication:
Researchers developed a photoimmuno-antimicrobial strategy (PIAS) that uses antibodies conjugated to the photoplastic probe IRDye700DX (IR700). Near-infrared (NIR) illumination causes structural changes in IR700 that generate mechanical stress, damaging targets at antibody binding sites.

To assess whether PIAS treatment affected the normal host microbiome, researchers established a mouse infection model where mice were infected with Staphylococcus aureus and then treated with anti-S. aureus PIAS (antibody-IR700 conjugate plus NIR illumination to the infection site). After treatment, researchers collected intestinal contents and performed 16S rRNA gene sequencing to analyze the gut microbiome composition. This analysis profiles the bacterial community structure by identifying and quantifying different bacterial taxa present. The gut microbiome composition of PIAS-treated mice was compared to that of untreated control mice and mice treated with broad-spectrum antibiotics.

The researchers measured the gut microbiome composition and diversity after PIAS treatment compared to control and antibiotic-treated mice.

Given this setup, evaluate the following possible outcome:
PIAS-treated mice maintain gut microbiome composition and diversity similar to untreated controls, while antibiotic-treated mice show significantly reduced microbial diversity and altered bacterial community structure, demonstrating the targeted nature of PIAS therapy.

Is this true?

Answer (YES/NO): YES